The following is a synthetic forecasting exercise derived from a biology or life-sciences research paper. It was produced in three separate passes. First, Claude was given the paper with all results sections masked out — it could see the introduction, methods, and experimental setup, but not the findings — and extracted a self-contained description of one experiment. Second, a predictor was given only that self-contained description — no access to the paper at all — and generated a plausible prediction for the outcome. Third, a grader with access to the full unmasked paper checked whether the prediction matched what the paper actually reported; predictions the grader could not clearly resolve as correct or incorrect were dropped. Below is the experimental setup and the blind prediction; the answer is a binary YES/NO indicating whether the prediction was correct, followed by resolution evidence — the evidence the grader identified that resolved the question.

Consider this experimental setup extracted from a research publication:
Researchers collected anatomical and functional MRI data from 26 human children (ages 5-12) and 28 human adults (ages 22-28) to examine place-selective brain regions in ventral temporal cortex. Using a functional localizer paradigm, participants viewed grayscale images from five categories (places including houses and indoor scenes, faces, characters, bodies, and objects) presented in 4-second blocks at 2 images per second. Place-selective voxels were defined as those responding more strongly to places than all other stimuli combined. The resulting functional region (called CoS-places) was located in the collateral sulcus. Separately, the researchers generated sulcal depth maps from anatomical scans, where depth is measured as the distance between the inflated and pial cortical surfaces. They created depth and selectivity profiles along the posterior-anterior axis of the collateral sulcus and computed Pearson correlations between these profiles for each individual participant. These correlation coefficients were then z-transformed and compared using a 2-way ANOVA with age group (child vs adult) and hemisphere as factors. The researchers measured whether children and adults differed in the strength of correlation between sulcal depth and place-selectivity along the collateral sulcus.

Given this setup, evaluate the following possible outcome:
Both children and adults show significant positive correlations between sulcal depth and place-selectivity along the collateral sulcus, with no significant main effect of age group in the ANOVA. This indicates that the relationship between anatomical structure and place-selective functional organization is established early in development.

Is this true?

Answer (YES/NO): NO